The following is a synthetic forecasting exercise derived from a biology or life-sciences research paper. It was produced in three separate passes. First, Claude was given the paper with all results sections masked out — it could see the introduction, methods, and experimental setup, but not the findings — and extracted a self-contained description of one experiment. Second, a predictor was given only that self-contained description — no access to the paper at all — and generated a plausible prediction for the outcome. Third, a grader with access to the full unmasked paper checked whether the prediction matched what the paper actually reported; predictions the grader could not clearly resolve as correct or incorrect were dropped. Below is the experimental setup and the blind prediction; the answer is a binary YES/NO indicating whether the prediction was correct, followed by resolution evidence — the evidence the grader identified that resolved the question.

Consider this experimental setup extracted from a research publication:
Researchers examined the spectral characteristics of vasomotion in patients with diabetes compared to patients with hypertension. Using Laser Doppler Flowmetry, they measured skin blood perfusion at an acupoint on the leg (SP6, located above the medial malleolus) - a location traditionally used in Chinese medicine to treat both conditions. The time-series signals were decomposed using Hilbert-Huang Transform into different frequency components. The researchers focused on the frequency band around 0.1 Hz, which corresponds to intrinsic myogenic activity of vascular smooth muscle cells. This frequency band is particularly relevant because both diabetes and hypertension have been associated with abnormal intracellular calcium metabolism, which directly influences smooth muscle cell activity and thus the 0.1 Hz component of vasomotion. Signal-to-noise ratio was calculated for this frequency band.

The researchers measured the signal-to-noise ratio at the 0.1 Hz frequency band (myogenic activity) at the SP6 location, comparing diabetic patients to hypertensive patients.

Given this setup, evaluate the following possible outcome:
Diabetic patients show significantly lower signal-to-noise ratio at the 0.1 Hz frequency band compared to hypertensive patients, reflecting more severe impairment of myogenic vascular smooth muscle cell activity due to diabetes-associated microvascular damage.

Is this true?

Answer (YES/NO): NO